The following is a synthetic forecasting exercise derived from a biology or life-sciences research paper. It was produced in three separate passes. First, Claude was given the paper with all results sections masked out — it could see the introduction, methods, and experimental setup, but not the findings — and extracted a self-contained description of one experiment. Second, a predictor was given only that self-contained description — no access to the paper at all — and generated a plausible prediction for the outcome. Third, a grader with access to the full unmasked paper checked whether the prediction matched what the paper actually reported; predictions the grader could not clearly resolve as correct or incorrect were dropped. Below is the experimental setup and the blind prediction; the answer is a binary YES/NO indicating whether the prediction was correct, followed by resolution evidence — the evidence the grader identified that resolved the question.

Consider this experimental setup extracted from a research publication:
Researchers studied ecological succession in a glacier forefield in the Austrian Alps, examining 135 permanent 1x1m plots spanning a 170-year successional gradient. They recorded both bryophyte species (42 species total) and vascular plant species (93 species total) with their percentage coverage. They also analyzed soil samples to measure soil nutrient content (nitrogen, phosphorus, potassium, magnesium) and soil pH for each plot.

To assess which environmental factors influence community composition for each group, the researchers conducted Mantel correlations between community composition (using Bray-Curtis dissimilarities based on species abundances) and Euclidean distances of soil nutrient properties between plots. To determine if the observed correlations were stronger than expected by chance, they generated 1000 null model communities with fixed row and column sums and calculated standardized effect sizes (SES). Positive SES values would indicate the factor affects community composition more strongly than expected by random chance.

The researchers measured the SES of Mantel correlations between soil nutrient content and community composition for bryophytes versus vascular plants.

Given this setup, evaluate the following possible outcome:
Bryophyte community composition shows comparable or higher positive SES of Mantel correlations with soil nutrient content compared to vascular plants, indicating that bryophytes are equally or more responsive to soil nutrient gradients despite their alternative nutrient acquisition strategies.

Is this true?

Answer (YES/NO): NO